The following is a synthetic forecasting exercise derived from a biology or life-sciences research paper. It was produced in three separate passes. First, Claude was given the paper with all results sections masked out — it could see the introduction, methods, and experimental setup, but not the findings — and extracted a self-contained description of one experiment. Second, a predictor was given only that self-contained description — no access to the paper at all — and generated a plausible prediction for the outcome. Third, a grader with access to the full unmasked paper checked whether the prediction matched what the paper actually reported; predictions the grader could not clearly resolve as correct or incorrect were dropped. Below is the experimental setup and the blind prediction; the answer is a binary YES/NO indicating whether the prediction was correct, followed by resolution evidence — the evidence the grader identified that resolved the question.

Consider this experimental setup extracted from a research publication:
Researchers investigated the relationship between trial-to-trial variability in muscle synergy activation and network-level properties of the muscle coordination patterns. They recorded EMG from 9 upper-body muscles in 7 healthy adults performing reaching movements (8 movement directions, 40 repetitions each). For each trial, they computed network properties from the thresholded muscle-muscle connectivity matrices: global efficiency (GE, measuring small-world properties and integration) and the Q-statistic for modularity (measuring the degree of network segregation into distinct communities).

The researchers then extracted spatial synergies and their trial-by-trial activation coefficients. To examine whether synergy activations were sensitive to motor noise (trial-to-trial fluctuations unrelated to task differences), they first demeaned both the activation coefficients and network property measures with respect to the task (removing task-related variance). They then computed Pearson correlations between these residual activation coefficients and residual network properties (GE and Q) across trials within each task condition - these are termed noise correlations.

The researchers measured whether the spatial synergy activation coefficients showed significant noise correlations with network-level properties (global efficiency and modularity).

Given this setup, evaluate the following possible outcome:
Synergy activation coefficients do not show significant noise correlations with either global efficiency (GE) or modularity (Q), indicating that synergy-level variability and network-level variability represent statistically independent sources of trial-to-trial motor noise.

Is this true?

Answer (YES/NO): NO